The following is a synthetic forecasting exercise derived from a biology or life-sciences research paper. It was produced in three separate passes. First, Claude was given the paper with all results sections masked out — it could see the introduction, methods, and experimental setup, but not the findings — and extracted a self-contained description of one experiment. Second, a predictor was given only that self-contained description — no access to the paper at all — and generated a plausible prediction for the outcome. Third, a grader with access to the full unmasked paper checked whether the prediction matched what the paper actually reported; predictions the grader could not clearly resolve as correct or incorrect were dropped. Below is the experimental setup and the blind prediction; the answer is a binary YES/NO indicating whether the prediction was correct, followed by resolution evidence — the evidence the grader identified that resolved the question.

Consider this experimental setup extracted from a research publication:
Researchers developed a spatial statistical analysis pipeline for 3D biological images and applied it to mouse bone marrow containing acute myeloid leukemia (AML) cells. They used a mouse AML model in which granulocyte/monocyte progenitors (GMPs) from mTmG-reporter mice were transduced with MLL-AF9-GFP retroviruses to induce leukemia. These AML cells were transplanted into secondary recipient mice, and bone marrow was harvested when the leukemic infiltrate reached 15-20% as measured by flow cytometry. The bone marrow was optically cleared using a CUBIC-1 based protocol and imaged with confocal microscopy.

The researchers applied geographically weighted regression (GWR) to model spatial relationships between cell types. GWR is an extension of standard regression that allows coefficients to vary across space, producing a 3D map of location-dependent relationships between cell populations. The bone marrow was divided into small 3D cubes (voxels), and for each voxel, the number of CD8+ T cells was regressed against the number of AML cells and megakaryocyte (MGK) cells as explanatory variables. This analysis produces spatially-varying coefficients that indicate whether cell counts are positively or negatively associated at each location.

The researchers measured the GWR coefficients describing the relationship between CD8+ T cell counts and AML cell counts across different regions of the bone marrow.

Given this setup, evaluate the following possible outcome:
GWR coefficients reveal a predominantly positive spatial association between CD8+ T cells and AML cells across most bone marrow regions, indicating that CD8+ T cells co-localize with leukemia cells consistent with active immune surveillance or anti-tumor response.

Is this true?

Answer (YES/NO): NO